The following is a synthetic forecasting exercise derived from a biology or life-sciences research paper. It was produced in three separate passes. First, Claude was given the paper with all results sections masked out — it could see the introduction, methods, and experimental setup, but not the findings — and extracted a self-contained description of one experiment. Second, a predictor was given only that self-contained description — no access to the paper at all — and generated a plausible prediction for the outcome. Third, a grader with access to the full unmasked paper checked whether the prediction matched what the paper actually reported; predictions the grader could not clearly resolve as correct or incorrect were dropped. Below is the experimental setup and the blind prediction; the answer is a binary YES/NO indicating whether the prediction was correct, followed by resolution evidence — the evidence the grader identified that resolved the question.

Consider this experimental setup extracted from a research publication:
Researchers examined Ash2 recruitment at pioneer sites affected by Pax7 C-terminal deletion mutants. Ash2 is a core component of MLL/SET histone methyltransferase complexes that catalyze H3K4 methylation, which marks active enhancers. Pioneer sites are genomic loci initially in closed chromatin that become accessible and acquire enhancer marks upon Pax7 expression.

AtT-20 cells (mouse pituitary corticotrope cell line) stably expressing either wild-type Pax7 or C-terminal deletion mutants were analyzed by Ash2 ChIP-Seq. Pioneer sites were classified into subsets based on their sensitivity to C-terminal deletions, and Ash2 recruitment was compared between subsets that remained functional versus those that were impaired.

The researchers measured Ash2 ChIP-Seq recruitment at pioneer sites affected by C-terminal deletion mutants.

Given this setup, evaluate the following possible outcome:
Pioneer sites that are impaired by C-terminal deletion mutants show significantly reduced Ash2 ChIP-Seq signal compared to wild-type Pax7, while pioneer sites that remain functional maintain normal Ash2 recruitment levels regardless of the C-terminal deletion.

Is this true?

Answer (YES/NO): YES